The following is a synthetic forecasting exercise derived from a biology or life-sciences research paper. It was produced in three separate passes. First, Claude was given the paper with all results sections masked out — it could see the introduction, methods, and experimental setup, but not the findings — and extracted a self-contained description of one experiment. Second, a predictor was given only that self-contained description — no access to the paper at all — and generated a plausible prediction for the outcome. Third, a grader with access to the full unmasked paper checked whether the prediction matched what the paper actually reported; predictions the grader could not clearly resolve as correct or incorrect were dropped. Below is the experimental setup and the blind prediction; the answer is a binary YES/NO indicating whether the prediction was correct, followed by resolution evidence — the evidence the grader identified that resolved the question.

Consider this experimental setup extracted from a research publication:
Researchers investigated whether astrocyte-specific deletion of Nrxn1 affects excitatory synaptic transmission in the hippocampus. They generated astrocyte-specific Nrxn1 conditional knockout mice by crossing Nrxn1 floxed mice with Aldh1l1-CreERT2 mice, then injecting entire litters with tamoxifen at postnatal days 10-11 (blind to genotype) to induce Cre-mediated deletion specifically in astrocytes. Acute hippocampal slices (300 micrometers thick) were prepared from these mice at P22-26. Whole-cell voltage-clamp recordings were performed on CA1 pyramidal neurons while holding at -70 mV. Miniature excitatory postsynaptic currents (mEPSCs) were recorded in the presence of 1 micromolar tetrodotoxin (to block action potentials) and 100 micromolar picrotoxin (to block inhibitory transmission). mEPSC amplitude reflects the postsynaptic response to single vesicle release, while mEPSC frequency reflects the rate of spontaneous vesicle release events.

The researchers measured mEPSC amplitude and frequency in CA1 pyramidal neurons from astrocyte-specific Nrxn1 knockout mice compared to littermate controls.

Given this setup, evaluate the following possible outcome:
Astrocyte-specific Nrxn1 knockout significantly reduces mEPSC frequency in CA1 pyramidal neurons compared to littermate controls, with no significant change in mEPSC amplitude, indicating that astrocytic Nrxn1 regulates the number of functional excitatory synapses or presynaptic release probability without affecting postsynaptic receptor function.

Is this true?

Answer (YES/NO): NO